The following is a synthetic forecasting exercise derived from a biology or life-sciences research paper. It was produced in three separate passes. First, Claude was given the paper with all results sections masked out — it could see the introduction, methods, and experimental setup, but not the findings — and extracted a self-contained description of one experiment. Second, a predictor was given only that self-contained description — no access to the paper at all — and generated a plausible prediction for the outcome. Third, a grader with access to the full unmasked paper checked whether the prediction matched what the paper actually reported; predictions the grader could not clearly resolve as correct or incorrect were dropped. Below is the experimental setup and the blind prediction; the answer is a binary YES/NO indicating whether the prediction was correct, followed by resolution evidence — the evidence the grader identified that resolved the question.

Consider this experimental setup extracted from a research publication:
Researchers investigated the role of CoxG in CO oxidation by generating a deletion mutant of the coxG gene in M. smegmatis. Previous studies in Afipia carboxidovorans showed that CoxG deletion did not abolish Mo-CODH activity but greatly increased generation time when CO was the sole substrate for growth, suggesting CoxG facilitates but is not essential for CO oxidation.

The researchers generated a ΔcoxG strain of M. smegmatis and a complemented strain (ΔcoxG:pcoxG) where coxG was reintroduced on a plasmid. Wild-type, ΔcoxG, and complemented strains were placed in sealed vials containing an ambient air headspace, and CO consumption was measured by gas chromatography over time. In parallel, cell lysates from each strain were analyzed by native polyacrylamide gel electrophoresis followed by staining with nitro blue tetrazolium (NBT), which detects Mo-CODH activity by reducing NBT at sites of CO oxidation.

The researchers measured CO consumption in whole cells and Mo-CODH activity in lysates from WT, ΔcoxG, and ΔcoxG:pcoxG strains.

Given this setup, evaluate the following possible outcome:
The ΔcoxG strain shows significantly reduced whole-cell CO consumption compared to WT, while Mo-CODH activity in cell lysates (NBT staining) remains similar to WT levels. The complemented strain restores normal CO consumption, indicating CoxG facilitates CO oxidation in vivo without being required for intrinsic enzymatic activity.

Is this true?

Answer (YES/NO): NO